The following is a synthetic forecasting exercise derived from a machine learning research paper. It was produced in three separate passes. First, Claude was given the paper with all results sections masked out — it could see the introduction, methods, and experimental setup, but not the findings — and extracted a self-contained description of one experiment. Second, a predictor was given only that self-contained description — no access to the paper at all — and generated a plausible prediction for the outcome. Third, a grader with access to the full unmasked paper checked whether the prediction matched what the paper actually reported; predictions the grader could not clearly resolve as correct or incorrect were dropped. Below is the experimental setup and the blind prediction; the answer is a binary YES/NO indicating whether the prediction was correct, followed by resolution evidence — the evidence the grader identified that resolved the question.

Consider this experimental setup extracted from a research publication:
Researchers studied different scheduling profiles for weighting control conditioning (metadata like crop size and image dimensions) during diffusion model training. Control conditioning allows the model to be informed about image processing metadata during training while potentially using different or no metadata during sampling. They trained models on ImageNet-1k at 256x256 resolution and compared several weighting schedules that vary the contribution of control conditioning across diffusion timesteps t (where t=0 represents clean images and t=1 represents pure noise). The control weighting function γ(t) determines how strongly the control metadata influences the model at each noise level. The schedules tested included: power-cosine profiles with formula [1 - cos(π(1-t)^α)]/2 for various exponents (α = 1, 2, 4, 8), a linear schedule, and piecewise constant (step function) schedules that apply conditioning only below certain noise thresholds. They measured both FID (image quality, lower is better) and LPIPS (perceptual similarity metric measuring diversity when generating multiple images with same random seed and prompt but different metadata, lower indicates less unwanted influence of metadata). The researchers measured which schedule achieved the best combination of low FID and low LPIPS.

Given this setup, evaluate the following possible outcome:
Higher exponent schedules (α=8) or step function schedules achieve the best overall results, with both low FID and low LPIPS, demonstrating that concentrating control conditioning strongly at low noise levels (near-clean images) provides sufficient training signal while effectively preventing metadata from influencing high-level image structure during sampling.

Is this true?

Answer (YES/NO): NO